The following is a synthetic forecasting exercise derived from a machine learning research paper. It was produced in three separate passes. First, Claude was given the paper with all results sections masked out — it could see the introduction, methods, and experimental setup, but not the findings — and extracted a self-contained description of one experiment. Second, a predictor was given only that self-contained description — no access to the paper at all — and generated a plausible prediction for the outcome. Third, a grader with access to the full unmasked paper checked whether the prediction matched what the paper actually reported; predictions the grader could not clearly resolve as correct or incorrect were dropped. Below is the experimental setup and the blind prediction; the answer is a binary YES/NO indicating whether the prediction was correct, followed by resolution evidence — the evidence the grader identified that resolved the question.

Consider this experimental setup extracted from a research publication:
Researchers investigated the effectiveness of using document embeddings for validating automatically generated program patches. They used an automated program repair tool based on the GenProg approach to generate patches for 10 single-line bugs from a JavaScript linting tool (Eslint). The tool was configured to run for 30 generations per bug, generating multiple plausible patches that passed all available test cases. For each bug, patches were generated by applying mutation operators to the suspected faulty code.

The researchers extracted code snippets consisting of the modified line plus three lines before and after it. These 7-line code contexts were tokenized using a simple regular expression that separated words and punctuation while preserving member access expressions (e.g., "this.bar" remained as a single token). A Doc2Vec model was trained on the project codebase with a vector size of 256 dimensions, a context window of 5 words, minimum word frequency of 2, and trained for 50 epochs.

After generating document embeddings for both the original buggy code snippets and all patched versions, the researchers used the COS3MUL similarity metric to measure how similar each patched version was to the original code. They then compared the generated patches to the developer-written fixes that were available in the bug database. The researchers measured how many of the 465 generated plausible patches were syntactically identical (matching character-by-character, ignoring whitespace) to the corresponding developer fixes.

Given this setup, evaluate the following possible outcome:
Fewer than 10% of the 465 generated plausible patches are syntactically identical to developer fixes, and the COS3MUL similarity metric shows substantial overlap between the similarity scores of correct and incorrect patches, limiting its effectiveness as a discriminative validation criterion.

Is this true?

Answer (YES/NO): YES